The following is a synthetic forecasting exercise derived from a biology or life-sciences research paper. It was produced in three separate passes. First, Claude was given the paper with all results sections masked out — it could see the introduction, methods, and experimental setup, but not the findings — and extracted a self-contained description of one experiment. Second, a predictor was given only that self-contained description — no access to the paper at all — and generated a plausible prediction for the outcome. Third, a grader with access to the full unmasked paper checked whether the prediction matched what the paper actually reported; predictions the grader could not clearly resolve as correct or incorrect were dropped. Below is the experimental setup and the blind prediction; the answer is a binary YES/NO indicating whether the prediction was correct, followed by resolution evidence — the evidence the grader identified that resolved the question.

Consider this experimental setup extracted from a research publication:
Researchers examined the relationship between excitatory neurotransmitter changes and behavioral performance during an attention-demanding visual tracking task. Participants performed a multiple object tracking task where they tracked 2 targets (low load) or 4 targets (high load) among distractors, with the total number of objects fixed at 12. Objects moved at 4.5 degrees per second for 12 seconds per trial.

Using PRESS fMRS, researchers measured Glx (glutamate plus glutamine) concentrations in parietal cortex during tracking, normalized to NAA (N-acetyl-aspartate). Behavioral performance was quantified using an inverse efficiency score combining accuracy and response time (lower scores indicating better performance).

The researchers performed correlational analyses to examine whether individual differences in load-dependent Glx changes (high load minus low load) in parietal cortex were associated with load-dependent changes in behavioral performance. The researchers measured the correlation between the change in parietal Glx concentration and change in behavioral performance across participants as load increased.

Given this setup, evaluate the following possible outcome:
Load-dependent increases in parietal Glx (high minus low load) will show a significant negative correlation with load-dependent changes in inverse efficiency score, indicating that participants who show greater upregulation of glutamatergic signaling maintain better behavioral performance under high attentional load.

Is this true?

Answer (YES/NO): NO